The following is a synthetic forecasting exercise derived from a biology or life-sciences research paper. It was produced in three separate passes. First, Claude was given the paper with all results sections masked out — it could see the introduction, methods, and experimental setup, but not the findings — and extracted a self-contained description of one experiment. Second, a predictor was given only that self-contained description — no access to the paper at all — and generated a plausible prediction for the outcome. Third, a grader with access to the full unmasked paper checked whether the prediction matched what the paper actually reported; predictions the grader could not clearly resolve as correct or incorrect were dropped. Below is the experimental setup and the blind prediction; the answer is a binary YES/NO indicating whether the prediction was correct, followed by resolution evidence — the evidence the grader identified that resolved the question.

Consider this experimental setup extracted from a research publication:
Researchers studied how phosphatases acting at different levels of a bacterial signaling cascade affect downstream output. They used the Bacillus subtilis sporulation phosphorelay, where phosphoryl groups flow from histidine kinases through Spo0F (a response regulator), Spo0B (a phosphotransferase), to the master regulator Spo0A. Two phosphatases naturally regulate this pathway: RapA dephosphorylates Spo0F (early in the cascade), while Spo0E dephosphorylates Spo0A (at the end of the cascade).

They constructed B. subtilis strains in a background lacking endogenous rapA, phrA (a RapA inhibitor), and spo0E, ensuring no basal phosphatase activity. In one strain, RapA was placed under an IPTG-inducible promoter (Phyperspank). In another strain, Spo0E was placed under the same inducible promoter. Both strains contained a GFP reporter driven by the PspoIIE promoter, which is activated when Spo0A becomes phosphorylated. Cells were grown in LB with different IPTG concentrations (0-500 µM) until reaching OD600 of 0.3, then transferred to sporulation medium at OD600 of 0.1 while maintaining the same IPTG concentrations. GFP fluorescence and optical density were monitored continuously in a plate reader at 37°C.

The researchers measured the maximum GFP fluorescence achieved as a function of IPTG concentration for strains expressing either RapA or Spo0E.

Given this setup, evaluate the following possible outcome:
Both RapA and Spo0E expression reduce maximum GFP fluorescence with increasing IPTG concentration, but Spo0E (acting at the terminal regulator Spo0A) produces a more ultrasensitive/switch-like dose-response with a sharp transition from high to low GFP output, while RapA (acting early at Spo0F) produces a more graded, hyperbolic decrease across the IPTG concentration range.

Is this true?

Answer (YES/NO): NO